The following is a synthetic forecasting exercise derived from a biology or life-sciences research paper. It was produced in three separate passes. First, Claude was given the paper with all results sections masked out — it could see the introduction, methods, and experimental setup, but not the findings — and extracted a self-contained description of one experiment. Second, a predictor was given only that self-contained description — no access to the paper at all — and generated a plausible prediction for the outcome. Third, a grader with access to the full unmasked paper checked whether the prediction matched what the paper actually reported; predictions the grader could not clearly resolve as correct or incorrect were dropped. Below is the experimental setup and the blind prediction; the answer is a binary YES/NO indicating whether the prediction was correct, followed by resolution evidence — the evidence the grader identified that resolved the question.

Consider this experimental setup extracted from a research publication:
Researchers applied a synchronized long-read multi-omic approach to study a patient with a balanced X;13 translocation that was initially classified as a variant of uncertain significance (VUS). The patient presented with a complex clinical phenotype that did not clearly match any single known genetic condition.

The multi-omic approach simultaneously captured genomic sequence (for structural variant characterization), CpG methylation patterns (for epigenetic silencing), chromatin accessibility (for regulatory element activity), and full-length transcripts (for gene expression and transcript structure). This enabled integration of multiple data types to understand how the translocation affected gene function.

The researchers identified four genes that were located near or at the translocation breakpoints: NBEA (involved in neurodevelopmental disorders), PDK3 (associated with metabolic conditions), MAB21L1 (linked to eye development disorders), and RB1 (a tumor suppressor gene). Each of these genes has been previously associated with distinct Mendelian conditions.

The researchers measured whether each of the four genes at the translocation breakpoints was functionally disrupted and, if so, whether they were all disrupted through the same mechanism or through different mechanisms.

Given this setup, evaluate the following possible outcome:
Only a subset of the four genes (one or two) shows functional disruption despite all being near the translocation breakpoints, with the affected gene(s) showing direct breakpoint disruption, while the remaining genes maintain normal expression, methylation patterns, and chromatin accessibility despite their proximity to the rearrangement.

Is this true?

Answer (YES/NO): NO